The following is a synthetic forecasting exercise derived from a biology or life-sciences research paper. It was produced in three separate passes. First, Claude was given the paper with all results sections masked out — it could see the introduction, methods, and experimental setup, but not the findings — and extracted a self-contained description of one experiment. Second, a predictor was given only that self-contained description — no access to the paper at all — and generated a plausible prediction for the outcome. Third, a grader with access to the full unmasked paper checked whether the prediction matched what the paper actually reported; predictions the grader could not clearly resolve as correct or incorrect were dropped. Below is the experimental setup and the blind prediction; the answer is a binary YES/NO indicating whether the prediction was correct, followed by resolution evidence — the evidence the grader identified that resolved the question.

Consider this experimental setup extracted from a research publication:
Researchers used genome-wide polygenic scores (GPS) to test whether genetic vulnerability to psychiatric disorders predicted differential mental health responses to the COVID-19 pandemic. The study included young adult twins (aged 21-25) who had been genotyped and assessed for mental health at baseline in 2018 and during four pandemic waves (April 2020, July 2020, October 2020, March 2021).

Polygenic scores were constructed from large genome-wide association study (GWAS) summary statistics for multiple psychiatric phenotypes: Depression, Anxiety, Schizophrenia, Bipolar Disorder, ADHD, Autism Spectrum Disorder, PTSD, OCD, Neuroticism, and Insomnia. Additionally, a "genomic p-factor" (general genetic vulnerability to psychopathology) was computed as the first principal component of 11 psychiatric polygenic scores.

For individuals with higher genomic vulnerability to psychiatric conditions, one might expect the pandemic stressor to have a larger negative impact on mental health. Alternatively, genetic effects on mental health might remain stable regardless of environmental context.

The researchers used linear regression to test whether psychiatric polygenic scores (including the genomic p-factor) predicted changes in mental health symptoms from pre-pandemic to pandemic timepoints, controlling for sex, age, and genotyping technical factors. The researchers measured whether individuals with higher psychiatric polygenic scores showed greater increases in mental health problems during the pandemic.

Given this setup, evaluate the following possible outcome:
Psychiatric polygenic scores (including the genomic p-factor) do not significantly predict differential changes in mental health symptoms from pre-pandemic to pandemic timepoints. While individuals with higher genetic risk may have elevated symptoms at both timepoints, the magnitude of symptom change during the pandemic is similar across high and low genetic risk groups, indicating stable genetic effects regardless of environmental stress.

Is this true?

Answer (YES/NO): YES